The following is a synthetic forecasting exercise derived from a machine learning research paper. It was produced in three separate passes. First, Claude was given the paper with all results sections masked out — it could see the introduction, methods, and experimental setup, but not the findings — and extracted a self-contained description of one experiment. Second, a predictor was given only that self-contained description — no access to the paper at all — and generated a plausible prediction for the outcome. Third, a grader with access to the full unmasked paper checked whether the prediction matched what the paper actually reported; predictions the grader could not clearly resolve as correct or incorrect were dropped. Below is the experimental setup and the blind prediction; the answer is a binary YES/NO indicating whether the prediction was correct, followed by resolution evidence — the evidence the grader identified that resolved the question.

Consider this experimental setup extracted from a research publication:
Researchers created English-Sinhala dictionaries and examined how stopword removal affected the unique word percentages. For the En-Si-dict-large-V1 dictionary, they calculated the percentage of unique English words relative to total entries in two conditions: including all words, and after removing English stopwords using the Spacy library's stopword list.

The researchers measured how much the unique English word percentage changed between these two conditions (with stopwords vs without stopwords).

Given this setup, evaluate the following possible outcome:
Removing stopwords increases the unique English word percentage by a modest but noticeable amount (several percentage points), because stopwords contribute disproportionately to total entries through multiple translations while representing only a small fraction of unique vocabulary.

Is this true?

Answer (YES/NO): NO